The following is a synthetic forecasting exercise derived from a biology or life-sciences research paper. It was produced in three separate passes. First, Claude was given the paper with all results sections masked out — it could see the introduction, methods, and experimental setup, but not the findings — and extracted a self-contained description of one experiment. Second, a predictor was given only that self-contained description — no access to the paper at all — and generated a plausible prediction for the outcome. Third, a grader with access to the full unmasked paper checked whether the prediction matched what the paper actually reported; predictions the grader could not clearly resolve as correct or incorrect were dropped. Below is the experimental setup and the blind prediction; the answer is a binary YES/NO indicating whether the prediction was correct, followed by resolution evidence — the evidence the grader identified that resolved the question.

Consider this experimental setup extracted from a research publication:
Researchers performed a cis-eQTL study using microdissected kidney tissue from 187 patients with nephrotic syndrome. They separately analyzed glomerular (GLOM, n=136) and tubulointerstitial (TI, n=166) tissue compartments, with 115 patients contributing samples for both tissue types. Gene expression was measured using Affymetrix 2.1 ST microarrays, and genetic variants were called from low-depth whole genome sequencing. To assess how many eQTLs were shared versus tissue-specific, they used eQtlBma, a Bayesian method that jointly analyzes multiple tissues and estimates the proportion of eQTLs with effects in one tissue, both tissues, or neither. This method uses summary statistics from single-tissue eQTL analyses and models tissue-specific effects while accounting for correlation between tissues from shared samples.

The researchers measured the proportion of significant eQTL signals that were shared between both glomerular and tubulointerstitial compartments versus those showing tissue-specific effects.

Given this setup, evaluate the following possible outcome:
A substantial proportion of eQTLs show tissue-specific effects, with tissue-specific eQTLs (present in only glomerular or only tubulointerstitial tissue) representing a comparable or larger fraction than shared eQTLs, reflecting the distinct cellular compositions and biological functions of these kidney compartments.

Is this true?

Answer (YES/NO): NO